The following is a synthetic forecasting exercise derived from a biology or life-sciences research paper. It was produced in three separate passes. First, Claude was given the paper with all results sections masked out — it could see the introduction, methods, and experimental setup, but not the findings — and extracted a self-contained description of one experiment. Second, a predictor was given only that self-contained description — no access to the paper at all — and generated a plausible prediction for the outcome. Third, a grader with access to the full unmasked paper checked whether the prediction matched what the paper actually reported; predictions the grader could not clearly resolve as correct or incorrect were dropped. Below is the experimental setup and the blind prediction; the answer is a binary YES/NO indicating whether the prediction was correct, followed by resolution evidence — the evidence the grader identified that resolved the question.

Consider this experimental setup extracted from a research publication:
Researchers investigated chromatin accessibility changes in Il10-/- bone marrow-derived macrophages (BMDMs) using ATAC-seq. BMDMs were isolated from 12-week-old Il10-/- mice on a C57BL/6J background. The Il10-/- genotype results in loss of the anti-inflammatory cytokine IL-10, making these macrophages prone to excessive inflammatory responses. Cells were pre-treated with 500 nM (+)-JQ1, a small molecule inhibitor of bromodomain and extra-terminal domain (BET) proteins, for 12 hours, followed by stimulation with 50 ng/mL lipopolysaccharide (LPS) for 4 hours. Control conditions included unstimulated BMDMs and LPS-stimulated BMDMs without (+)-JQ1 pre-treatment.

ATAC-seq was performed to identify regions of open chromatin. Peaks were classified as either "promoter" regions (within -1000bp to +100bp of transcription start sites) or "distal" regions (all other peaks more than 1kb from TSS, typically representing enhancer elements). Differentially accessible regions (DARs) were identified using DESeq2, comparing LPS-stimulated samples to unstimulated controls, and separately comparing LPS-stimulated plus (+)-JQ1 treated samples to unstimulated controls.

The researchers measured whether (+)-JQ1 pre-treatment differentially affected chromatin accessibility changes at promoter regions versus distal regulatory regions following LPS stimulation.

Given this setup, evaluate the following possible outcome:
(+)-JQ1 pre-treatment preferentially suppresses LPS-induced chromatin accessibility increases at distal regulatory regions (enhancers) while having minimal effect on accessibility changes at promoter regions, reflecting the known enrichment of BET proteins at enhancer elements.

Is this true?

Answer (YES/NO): YES